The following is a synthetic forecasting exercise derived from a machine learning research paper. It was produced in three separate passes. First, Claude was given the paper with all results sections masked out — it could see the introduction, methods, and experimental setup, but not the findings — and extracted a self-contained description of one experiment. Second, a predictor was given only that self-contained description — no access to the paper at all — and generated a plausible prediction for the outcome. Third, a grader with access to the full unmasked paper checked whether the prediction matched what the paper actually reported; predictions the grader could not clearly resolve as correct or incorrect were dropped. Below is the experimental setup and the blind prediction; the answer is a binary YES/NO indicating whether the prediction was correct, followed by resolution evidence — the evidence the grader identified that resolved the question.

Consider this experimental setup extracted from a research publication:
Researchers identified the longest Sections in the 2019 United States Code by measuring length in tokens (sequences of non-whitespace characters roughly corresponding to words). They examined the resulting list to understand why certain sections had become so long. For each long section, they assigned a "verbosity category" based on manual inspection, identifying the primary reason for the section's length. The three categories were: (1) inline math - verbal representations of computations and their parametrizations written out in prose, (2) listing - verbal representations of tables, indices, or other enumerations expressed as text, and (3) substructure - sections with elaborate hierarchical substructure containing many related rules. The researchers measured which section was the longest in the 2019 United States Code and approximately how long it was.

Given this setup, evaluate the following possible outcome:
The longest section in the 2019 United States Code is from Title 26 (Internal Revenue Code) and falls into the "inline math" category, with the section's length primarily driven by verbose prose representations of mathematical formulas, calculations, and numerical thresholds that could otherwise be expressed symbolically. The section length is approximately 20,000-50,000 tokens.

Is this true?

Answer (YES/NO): NO